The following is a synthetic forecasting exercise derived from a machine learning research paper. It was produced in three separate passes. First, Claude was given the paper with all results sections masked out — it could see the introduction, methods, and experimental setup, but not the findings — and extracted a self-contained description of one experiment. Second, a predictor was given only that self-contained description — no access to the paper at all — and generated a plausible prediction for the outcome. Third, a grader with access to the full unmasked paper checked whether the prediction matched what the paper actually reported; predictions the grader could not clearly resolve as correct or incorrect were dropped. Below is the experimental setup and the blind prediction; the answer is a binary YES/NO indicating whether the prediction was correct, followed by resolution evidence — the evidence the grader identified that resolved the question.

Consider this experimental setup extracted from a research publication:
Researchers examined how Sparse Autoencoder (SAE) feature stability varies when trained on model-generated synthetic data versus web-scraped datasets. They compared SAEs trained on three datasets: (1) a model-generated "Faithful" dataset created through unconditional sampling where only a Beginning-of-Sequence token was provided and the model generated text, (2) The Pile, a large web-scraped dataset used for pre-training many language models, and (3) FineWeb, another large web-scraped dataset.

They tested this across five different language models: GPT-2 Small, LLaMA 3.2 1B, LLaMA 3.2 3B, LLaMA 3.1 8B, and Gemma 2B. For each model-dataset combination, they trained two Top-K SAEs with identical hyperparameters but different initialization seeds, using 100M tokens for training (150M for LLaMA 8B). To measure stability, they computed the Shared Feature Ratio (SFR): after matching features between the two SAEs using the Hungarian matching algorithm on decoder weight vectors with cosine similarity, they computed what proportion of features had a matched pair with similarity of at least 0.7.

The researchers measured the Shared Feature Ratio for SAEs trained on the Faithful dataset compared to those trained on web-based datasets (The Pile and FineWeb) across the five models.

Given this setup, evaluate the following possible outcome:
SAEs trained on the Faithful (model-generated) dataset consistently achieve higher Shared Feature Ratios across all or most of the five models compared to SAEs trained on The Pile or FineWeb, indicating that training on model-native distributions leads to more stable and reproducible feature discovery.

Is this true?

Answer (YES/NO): NO